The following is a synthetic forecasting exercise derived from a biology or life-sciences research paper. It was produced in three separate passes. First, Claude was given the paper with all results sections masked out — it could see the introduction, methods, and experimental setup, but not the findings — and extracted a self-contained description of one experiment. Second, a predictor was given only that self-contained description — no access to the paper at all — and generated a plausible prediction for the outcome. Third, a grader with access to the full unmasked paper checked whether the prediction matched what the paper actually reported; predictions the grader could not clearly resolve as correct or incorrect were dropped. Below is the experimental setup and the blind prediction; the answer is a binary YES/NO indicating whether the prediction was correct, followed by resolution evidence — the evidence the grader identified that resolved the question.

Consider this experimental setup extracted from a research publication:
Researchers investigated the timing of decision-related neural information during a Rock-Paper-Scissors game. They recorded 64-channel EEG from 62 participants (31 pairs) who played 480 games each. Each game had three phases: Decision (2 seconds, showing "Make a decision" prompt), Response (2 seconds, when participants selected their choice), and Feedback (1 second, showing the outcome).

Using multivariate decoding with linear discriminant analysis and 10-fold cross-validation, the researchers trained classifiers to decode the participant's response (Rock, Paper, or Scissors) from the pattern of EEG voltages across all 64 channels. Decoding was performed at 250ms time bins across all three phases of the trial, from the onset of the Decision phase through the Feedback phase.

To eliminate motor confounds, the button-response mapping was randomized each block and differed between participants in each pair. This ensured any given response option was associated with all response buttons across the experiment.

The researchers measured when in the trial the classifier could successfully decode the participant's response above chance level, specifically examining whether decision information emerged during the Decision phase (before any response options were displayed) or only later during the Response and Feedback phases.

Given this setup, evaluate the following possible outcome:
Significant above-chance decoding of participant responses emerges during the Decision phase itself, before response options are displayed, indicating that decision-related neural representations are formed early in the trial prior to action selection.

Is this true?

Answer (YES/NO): YES